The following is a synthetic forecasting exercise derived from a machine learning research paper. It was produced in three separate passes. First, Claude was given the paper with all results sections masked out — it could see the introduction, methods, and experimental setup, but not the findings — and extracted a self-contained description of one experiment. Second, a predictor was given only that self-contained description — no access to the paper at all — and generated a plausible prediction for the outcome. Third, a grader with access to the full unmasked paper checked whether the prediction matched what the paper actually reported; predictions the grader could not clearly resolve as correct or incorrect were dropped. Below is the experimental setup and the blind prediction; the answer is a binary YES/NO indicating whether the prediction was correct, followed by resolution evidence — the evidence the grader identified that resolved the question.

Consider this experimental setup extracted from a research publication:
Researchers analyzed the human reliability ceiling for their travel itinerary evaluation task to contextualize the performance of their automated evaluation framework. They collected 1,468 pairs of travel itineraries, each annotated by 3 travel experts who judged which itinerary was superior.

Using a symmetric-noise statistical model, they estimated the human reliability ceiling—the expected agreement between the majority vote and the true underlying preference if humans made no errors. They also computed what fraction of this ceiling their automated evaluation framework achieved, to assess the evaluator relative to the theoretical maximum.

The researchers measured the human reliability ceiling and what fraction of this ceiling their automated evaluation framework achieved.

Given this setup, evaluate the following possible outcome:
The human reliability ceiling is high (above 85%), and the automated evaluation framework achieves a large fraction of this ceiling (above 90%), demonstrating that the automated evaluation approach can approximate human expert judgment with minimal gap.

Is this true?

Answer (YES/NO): NO